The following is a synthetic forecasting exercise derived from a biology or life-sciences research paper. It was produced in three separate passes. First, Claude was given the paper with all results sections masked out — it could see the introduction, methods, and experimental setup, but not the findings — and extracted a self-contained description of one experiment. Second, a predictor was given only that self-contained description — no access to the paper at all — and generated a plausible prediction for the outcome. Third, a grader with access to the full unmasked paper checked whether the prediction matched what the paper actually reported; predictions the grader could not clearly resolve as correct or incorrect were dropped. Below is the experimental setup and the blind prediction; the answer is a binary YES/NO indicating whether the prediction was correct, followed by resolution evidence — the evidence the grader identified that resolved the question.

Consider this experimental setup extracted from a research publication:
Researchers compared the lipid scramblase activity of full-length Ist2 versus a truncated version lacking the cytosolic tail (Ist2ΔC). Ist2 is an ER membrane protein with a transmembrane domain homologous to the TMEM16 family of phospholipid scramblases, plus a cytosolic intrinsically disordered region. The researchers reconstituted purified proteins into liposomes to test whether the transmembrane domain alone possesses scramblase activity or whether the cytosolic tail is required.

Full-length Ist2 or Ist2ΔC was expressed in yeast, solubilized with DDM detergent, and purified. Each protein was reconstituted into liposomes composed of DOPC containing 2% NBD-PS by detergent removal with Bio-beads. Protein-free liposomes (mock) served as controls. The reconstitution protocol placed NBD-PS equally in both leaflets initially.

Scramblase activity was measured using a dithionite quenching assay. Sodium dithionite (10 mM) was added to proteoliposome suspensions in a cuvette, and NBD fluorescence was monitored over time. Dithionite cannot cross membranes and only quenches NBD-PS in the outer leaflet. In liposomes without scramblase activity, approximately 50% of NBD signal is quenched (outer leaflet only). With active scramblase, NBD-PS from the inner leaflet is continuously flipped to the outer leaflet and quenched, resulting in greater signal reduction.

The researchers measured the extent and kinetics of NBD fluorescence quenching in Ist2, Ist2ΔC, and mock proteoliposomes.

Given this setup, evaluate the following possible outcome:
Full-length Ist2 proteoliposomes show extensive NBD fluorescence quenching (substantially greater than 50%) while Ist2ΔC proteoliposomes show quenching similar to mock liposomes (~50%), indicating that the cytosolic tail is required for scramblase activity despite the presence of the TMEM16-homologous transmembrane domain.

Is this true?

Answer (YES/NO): NO